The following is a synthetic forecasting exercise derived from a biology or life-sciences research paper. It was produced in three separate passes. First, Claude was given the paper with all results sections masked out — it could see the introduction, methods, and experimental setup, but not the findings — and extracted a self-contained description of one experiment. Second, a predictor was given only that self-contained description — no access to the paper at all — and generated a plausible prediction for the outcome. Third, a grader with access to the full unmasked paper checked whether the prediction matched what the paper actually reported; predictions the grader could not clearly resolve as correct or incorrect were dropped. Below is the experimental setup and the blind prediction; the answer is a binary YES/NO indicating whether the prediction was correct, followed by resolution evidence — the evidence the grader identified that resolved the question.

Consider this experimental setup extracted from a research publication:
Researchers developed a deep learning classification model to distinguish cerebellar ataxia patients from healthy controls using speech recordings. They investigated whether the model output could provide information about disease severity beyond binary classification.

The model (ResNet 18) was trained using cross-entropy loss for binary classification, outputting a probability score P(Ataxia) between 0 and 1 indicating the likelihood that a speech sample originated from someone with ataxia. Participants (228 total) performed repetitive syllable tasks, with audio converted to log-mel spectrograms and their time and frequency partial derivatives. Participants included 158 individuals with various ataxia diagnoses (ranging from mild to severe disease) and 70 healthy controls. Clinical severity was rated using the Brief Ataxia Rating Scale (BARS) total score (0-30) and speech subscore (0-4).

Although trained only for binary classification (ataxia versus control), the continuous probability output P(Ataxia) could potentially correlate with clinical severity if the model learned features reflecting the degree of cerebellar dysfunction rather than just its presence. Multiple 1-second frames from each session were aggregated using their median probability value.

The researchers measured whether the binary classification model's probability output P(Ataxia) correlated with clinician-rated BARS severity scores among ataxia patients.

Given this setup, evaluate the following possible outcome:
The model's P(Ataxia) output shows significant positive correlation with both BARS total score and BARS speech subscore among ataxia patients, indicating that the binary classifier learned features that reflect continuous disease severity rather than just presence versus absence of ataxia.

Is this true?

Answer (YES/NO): YES